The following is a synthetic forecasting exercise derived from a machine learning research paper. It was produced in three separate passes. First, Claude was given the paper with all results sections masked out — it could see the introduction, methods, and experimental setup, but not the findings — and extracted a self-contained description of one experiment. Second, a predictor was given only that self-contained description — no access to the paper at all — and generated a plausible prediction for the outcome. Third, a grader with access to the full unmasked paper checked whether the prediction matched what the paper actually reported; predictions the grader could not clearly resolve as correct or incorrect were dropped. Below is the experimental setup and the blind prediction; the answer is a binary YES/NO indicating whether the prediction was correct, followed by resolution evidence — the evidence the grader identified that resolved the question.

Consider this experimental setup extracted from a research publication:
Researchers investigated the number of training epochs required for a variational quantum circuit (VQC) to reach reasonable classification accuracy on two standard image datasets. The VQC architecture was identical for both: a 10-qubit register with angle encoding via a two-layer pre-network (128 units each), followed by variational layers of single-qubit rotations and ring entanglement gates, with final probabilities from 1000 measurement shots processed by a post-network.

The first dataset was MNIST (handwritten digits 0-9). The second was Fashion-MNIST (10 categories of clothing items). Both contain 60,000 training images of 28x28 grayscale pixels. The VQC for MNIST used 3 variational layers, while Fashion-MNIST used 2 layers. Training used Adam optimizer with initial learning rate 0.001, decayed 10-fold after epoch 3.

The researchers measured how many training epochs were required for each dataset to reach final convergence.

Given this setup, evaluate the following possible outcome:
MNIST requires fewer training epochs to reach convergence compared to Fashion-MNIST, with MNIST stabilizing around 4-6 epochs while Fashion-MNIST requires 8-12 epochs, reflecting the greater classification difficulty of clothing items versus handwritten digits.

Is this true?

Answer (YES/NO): NO